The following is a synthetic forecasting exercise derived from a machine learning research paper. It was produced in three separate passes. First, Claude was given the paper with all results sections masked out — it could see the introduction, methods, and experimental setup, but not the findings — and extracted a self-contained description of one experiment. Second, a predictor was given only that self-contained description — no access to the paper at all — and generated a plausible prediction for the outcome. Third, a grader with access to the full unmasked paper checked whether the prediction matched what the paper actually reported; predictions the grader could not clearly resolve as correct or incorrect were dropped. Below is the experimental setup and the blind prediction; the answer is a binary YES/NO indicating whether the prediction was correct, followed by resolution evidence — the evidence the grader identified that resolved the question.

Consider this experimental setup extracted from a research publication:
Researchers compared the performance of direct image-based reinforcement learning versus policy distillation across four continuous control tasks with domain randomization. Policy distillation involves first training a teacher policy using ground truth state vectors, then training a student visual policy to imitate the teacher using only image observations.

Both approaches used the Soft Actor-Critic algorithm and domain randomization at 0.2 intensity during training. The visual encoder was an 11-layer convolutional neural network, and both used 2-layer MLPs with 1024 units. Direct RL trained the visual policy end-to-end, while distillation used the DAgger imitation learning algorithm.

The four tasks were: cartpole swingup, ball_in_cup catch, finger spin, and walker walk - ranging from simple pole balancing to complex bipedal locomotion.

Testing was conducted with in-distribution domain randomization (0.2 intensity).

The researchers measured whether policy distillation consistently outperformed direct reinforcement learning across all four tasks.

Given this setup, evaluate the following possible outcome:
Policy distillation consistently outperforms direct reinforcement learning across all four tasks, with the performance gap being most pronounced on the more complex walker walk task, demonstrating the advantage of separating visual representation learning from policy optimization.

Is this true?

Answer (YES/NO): NO